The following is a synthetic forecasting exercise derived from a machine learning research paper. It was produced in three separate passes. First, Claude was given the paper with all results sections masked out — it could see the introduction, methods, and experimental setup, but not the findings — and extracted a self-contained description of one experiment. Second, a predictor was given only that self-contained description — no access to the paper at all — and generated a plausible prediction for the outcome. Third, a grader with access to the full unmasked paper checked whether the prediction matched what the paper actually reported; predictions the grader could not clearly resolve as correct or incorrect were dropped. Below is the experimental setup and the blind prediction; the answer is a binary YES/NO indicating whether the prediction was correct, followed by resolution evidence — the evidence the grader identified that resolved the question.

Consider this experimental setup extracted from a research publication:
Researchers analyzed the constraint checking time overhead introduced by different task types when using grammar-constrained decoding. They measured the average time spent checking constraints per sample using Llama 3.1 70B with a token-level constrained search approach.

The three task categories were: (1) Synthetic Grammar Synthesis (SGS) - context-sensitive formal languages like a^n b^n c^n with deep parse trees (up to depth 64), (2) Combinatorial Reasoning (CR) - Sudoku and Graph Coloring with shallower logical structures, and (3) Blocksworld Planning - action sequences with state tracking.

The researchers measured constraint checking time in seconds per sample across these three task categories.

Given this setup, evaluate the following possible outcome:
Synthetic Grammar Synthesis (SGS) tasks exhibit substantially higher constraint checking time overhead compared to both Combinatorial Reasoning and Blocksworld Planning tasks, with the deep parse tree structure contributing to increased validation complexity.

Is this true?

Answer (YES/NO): YES